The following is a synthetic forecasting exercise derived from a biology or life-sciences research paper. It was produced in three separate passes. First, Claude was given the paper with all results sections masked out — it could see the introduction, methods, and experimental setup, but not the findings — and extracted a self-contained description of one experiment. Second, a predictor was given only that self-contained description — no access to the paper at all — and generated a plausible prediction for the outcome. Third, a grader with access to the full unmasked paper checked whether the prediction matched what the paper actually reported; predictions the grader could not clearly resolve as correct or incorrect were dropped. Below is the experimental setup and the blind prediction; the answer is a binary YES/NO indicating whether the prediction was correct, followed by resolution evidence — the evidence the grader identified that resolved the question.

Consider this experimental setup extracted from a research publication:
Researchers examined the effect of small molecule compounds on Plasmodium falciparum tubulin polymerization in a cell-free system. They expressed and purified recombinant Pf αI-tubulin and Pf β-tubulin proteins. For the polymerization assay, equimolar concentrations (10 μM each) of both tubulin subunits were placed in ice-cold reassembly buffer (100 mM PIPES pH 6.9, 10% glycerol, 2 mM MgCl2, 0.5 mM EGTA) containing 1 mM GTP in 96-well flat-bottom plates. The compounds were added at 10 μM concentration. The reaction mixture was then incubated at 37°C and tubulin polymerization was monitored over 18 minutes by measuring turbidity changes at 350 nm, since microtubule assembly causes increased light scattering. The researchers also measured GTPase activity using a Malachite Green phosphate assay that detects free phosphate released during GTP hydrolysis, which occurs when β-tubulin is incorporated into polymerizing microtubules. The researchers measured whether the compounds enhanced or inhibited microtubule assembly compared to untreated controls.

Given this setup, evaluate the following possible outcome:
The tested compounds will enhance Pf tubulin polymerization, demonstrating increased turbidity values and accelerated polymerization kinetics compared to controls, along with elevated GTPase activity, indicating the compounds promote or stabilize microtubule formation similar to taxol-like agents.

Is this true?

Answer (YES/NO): YES